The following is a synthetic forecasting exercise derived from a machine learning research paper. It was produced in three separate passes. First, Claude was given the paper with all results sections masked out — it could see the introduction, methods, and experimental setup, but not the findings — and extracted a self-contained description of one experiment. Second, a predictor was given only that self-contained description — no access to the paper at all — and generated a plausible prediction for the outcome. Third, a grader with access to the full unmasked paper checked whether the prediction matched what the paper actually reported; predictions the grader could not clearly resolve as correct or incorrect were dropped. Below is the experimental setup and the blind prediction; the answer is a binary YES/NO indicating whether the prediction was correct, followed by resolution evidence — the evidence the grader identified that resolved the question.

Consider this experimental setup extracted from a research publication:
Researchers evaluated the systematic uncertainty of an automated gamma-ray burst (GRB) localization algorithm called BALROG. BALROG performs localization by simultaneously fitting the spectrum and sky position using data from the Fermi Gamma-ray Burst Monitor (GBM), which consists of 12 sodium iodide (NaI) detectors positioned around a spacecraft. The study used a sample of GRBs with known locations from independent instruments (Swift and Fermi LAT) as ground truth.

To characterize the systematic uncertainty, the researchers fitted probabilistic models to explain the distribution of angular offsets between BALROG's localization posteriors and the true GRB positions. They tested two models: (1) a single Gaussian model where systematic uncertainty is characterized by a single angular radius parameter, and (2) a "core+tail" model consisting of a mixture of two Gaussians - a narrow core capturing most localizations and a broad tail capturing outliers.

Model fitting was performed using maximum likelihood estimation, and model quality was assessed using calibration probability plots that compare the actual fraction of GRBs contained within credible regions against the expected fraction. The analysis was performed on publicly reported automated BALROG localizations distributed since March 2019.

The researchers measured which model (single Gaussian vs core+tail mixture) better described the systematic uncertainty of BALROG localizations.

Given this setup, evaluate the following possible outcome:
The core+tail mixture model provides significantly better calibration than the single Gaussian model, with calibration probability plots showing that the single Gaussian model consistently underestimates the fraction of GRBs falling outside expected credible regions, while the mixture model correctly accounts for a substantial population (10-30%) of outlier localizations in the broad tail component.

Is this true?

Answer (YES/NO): YES